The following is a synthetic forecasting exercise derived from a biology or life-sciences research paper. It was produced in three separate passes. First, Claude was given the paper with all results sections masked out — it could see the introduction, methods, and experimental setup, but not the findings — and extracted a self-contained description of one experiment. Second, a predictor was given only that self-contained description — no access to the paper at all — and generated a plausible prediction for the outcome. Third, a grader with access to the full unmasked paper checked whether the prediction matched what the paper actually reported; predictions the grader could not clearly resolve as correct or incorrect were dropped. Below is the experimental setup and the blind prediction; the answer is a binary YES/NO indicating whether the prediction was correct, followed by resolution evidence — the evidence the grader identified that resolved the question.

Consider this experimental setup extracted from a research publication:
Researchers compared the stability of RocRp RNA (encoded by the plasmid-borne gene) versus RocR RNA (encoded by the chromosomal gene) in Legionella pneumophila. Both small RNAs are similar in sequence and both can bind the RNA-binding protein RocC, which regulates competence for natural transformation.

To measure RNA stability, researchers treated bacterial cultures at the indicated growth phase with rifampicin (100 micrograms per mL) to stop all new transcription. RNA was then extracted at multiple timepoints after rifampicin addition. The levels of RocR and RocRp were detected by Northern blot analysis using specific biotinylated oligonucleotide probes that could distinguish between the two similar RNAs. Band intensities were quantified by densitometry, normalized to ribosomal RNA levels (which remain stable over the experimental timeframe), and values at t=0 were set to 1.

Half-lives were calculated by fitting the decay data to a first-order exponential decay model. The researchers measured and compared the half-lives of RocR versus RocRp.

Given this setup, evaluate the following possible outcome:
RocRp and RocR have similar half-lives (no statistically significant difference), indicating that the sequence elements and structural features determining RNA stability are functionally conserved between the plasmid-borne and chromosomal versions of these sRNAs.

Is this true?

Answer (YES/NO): NO